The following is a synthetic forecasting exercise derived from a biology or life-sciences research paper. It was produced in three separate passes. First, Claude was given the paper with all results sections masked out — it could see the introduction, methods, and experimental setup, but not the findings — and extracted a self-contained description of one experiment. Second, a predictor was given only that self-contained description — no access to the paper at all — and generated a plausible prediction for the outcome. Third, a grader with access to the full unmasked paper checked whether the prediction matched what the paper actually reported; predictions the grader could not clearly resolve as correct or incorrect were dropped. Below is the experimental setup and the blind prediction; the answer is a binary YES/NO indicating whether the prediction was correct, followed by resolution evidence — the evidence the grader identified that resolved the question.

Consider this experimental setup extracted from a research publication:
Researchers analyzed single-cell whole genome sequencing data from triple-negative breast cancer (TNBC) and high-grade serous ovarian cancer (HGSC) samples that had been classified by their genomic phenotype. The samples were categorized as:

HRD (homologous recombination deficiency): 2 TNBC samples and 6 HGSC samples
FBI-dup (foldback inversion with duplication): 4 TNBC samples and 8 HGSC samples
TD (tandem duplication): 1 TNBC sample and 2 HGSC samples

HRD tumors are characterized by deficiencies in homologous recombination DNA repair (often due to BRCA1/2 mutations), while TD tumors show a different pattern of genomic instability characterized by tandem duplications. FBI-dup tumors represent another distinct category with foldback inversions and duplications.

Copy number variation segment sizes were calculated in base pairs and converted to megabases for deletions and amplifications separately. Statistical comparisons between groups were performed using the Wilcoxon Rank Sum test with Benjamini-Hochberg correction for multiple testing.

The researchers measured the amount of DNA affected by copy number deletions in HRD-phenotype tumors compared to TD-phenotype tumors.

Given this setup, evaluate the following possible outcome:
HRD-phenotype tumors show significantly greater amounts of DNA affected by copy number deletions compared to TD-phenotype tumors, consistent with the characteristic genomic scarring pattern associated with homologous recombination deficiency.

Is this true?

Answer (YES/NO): YES